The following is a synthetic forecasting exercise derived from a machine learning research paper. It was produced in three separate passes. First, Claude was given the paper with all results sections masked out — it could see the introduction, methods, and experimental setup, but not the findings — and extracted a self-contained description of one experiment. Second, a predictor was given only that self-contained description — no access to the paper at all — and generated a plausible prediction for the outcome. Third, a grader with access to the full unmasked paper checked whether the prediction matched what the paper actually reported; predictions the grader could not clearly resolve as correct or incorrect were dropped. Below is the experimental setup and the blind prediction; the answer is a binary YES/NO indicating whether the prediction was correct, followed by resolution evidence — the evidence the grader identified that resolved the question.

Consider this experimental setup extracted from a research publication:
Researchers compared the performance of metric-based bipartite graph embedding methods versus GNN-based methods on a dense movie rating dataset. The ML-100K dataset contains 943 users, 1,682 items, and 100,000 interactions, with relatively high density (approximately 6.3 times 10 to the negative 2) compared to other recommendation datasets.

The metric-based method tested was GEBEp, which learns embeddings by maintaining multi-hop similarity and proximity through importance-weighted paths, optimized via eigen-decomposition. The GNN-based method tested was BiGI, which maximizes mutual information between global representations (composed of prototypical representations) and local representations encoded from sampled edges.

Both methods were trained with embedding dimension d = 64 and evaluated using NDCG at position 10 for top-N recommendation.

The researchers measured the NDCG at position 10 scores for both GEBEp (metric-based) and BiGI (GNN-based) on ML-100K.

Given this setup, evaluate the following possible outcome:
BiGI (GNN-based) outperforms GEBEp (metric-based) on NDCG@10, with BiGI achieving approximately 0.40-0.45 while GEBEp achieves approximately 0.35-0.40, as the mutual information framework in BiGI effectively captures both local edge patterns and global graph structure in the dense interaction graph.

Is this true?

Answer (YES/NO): NO